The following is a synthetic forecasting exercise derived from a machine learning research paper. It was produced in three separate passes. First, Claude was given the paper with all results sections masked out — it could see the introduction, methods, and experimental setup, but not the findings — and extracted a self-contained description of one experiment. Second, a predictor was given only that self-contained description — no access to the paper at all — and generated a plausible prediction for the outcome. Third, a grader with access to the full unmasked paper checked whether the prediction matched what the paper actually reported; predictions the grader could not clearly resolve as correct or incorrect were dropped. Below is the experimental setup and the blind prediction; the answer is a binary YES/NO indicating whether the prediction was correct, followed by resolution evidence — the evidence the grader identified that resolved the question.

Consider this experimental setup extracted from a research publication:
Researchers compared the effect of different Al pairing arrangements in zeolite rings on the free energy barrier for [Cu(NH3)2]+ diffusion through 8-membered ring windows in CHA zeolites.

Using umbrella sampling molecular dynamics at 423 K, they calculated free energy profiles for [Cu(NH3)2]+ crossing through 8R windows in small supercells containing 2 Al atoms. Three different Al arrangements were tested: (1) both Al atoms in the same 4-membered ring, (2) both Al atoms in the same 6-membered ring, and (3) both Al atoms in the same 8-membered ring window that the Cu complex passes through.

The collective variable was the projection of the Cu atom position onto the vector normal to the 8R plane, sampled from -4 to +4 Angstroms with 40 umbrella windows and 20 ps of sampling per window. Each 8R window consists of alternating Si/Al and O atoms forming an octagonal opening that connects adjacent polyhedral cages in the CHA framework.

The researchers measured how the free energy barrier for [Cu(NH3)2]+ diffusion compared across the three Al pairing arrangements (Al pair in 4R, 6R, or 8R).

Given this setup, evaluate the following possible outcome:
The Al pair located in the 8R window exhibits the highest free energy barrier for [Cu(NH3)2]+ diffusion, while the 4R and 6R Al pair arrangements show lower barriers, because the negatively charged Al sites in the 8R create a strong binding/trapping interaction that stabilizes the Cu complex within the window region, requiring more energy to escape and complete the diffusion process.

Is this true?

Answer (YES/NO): NO